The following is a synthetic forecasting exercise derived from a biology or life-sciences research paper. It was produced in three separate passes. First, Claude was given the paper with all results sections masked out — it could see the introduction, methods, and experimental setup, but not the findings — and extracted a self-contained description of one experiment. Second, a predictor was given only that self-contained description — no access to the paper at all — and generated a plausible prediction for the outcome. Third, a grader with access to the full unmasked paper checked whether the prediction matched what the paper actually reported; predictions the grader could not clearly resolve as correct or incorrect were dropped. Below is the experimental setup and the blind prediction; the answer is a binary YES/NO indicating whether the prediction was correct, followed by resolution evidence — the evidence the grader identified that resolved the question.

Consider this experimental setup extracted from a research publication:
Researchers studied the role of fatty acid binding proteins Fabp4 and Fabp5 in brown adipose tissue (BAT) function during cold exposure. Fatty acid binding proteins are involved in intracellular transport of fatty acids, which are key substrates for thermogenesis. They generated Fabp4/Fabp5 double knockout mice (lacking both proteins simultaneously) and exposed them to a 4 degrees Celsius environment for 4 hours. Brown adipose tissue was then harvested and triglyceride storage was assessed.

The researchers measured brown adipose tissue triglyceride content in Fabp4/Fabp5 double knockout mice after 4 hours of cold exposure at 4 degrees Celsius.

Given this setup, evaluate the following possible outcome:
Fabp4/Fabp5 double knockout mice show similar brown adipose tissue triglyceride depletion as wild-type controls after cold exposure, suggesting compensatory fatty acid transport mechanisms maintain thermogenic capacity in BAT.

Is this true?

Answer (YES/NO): NO